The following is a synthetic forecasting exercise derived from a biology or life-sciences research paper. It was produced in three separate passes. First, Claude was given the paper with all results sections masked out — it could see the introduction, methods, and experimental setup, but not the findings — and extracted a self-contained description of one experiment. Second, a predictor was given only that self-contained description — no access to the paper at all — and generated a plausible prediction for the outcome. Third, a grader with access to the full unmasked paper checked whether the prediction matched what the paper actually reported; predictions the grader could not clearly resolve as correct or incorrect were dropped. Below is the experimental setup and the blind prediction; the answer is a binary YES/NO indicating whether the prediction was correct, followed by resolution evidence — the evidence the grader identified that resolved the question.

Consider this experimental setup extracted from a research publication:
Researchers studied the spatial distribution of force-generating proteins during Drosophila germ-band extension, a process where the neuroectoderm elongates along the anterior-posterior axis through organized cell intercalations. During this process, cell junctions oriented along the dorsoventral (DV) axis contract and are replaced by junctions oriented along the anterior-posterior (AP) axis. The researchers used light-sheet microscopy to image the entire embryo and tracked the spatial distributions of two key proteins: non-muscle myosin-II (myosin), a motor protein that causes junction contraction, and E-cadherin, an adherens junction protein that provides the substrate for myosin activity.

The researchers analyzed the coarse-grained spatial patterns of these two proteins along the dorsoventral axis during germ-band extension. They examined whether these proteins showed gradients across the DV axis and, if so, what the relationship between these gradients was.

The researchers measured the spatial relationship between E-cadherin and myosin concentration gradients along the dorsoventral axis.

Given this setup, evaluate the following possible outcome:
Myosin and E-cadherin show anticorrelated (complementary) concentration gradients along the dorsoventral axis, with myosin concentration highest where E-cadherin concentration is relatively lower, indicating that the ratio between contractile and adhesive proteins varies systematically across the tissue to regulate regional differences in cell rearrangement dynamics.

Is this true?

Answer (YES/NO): YES